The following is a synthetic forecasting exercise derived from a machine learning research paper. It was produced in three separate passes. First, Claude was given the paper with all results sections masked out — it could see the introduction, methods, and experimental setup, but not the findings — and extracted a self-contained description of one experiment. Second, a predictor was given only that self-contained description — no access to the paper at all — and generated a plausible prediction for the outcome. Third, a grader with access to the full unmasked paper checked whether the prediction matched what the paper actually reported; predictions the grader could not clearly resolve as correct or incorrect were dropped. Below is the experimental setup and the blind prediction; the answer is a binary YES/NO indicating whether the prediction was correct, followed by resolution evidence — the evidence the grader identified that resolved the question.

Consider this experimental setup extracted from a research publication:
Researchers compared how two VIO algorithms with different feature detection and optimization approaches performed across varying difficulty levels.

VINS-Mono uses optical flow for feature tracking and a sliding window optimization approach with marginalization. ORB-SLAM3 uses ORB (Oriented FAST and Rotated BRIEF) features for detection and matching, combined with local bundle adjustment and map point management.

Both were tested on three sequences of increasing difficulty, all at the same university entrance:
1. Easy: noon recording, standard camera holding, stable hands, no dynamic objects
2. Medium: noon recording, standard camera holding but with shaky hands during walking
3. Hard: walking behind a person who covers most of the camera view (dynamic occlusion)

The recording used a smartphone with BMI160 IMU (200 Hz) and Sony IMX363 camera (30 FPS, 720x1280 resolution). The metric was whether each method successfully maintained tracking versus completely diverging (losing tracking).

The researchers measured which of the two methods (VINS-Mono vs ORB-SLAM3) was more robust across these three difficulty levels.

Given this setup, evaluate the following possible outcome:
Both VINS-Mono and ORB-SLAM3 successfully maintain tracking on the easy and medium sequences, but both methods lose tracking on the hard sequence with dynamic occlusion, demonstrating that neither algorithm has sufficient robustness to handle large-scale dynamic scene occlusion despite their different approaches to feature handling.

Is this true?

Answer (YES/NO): NO